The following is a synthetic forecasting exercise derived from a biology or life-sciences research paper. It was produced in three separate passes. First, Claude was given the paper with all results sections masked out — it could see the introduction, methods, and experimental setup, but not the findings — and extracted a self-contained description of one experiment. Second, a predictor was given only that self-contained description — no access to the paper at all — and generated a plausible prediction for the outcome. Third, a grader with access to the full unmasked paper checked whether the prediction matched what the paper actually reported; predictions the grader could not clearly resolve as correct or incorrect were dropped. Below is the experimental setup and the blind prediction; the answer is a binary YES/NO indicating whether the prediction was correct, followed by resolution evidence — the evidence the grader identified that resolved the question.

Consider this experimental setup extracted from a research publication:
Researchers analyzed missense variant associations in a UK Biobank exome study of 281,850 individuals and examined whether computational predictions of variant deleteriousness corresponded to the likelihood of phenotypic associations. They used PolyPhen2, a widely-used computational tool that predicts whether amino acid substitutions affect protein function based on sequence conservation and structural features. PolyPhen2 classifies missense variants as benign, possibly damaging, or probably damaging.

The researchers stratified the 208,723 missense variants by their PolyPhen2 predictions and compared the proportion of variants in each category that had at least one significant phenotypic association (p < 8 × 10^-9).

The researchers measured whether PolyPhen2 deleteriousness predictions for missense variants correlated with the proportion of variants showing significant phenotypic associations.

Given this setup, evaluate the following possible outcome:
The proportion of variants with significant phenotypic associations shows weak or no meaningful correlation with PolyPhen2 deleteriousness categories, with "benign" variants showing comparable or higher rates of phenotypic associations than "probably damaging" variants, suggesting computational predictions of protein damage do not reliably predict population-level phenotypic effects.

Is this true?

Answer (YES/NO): NO